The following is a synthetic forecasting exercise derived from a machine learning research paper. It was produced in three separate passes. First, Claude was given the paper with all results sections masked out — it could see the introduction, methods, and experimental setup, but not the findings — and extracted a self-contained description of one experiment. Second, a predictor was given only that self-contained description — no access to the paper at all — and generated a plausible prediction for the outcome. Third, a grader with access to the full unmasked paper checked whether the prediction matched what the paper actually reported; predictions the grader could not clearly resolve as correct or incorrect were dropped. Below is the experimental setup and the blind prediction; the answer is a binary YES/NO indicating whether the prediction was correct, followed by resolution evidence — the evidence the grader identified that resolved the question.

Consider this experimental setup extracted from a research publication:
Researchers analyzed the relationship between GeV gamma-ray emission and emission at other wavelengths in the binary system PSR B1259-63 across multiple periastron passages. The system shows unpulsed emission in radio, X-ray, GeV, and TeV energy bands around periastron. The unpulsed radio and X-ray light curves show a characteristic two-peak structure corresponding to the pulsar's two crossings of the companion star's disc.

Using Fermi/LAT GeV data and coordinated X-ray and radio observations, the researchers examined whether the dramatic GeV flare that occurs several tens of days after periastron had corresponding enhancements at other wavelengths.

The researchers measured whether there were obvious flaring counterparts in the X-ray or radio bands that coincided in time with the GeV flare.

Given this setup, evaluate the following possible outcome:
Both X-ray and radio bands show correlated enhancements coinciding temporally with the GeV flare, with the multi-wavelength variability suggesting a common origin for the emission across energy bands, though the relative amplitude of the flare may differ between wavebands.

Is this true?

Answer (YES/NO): NO